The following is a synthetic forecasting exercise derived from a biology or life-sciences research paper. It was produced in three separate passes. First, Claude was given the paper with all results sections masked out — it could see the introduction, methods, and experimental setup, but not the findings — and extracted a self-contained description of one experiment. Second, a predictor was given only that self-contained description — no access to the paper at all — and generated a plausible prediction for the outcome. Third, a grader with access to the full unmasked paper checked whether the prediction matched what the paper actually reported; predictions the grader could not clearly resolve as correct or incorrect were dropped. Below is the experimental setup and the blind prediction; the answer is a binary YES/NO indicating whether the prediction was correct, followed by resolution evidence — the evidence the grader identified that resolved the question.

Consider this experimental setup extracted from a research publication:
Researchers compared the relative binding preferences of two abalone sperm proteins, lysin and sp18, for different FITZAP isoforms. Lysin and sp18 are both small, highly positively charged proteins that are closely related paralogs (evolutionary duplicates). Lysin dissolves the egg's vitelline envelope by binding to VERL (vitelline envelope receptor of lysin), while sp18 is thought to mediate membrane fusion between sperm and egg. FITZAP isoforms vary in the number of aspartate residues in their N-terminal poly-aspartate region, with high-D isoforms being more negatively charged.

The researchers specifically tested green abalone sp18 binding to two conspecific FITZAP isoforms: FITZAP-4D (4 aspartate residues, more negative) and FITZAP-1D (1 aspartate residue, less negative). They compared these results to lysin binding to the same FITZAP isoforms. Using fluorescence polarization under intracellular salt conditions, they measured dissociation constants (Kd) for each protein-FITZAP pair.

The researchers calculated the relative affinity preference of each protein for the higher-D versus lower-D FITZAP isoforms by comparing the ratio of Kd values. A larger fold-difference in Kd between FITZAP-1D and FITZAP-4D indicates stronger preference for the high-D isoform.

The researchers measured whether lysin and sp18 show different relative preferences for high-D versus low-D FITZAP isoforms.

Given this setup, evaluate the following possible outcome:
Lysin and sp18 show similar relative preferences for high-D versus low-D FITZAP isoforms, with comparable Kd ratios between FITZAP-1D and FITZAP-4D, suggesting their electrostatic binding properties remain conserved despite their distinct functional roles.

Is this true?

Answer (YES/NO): NO